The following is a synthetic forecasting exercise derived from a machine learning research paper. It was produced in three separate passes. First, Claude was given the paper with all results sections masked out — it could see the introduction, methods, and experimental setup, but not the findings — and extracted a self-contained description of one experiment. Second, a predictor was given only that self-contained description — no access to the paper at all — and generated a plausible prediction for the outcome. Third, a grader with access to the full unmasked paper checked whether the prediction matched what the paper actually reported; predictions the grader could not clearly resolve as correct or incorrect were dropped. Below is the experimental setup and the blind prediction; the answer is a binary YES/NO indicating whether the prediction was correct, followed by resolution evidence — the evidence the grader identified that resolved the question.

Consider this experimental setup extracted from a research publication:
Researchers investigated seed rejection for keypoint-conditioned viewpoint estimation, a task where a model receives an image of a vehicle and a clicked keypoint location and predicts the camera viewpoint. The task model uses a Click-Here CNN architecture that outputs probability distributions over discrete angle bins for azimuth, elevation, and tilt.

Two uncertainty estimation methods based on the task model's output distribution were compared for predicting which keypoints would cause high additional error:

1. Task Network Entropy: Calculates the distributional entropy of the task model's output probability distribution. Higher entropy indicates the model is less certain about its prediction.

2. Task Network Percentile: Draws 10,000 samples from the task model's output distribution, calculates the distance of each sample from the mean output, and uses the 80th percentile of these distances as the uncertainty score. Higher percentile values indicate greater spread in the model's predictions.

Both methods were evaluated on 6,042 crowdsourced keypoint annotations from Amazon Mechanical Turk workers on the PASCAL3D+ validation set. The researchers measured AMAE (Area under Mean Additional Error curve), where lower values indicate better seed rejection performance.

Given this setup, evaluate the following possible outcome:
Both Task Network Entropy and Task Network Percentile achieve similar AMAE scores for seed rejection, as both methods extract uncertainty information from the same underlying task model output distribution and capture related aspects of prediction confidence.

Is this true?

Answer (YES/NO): NO